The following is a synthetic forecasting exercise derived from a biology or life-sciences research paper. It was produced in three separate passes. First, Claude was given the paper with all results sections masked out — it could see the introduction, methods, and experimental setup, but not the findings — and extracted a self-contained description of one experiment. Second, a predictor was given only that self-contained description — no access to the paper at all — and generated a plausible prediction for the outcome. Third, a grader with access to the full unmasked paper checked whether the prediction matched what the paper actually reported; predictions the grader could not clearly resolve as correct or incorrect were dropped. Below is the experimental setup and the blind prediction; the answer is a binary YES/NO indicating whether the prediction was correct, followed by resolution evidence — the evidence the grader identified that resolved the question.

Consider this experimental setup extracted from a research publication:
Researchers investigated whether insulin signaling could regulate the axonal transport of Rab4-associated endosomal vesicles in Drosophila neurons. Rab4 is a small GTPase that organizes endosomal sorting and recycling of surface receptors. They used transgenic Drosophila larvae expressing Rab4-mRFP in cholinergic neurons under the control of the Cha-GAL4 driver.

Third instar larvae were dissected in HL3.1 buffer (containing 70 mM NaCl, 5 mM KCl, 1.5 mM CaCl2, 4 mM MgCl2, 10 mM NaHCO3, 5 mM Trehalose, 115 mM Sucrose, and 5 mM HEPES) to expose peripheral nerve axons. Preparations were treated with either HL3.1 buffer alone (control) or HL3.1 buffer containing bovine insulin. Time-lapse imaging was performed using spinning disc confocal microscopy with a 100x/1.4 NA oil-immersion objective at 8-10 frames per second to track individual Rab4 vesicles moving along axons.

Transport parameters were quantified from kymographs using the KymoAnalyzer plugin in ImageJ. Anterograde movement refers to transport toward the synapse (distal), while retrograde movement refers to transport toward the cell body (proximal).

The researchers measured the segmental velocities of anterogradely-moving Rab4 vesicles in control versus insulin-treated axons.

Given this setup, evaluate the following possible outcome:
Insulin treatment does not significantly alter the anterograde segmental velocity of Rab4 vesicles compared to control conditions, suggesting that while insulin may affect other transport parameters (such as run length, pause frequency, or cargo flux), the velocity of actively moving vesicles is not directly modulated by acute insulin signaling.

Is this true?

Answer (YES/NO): NO